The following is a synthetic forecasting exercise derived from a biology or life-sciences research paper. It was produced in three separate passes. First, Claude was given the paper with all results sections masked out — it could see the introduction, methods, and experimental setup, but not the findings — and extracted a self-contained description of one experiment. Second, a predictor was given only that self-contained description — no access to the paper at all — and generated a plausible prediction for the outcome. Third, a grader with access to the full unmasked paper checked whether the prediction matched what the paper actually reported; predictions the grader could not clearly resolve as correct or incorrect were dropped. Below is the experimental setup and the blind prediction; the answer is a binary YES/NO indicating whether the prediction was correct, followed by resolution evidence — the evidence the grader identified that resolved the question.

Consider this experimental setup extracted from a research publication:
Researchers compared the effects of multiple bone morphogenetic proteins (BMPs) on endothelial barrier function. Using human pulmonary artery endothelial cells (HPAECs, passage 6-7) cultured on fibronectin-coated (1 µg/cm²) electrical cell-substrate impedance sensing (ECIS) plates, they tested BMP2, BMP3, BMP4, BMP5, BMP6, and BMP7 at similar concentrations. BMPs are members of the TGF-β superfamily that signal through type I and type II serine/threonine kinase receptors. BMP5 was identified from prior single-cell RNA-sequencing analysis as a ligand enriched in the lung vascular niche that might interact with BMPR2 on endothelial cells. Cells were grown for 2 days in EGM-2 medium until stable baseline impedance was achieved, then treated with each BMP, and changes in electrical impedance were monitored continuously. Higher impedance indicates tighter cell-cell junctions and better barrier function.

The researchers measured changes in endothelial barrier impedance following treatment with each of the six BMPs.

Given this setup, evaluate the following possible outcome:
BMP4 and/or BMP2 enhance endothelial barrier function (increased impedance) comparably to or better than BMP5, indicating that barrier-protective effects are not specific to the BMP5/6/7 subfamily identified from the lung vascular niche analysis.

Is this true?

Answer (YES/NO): NO